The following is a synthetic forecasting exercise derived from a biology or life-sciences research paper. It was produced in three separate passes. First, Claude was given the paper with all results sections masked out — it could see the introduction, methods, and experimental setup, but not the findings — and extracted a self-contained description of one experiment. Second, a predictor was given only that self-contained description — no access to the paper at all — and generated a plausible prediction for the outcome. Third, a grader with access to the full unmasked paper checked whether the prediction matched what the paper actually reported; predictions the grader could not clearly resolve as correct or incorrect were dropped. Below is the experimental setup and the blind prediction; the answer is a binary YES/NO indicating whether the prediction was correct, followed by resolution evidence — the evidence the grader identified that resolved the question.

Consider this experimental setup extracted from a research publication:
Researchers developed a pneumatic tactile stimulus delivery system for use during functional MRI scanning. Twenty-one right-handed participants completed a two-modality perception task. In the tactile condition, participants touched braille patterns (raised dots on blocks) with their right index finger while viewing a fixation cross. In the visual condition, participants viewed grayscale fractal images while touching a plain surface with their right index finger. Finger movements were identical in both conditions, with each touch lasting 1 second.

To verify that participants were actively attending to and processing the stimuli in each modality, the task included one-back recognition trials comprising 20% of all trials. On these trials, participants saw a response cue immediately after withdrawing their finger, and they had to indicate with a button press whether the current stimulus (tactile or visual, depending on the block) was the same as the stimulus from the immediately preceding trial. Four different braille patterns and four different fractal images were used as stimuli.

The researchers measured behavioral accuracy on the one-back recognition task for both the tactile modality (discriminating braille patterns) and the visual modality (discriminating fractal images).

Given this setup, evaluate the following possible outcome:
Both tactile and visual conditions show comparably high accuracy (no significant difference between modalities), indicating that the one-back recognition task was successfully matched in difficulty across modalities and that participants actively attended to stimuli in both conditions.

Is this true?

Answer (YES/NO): YES